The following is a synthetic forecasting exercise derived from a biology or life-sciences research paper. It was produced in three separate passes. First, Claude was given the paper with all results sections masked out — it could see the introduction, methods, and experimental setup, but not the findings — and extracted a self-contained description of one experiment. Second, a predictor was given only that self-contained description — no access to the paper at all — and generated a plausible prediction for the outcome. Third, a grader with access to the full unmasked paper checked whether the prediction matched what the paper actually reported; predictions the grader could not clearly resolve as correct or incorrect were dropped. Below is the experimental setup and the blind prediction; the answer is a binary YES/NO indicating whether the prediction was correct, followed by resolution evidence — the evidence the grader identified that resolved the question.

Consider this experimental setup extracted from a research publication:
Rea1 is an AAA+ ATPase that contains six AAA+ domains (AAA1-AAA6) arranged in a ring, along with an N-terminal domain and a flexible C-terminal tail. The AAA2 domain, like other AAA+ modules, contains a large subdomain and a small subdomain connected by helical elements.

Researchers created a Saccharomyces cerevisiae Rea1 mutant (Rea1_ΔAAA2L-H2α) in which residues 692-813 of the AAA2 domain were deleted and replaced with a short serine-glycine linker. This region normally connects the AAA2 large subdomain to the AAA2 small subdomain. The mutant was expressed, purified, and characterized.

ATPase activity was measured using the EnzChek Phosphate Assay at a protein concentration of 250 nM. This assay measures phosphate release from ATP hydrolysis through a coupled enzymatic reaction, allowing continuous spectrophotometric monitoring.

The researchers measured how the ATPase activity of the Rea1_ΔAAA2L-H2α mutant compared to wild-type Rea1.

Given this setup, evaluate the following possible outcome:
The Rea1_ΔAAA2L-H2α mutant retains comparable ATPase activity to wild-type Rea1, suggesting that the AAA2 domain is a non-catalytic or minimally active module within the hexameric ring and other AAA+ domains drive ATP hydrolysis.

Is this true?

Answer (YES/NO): NO